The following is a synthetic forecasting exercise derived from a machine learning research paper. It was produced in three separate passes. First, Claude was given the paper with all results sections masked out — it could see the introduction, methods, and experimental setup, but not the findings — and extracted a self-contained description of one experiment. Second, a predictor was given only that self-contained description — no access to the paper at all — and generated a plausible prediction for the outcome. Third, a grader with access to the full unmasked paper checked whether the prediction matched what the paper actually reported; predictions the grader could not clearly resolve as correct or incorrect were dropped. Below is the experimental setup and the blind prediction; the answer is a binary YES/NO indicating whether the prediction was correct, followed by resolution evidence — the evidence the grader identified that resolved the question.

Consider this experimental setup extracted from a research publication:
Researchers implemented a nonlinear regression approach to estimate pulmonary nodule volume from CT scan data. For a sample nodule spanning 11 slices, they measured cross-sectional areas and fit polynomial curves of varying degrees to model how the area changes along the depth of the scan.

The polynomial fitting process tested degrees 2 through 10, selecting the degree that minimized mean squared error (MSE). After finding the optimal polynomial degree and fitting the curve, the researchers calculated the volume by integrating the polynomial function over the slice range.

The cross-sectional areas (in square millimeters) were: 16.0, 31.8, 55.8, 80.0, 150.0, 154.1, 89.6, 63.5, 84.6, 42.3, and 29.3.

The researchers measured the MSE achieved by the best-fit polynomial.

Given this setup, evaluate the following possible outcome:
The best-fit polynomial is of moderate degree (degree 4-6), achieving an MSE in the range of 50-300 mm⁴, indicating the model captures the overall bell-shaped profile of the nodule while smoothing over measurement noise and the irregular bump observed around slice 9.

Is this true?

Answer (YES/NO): NO